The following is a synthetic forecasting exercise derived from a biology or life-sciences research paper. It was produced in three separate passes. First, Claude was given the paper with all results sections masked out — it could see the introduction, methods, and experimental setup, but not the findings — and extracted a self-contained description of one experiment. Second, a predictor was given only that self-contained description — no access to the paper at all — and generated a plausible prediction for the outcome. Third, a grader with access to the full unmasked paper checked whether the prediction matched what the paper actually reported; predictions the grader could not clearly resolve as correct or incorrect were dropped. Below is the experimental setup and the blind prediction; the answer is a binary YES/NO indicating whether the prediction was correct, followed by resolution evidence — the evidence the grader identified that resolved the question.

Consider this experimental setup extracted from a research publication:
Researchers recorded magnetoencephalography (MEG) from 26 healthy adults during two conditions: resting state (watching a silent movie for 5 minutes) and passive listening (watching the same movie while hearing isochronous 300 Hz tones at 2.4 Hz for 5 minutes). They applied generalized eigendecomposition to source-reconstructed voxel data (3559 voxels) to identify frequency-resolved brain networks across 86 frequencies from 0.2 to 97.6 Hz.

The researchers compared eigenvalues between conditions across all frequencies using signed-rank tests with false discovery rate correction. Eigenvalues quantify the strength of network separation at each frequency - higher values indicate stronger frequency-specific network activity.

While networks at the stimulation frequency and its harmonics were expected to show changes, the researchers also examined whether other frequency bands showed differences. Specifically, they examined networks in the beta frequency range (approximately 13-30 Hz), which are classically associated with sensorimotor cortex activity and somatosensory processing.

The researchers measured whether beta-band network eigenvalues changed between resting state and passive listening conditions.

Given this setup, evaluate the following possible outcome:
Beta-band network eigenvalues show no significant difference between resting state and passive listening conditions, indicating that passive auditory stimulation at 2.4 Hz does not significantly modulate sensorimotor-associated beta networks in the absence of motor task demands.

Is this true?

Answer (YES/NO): YES